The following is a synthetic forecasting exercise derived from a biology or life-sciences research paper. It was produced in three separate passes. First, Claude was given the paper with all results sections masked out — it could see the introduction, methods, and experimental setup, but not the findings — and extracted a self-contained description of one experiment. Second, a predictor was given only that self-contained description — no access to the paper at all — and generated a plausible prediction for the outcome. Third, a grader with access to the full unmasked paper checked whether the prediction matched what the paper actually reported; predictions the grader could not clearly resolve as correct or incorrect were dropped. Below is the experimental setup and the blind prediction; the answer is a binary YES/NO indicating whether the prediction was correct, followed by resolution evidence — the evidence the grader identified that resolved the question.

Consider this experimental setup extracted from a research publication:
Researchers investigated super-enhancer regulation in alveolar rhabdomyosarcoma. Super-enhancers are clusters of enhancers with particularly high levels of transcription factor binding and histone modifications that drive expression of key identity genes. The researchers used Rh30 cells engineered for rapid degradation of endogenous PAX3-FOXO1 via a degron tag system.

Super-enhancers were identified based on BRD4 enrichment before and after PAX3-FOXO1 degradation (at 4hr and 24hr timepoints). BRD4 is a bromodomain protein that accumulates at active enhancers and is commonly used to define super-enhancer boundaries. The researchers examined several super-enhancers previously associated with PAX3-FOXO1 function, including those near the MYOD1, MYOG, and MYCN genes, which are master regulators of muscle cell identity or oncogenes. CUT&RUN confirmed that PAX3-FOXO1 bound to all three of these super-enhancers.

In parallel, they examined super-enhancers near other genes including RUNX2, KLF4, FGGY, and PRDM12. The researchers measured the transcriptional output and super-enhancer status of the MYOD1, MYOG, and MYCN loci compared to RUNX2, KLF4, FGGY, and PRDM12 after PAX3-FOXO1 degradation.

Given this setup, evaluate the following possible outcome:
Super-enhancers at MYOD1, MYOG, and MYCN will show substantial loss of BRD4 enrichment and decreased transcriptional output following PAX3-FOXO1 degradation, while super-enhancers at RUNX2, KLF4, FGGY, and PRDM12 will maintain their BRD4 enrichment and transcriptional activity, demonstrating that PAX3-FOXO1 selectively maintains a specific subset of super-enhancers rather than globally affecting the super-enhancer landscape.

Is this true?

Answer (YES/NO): NO